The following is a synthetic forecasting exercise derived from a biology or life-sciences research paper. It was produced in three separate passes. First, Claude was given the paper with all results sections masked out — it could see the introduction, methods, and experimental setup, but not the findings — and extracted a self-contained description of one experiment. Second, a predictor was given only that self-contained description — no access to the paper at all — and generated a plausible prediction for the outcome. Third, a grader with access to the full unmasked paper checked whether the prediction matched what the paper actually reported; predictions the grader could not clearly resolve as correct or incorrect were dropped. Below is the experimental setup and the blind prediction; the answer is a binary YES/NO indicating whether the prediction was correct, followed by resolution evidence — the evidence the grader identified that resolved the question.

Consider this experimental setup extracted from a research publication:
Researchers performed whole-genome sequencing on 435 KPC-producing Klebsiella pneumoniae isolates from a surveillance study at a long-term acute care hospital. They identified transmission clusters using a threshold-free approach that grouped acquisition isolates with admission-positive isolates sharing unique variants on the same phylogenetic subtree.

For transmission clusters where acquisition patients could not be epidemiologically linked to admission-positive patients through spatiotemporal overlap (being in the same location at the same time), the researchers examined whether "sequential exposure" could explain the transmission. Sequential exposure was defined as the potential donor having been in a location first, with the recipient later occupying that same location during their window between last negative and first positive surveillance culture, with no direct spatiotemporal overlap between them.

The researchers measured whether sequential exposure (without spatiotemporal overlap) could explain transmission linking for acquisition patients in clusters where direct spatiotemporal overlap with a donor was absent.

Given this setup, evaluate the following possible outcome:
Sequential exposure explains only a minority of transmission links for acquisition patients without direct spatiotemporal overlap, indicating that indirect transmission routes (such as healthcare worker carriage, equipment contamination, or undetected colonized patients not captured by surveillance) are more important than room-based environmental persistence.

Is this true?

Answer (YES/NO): YES